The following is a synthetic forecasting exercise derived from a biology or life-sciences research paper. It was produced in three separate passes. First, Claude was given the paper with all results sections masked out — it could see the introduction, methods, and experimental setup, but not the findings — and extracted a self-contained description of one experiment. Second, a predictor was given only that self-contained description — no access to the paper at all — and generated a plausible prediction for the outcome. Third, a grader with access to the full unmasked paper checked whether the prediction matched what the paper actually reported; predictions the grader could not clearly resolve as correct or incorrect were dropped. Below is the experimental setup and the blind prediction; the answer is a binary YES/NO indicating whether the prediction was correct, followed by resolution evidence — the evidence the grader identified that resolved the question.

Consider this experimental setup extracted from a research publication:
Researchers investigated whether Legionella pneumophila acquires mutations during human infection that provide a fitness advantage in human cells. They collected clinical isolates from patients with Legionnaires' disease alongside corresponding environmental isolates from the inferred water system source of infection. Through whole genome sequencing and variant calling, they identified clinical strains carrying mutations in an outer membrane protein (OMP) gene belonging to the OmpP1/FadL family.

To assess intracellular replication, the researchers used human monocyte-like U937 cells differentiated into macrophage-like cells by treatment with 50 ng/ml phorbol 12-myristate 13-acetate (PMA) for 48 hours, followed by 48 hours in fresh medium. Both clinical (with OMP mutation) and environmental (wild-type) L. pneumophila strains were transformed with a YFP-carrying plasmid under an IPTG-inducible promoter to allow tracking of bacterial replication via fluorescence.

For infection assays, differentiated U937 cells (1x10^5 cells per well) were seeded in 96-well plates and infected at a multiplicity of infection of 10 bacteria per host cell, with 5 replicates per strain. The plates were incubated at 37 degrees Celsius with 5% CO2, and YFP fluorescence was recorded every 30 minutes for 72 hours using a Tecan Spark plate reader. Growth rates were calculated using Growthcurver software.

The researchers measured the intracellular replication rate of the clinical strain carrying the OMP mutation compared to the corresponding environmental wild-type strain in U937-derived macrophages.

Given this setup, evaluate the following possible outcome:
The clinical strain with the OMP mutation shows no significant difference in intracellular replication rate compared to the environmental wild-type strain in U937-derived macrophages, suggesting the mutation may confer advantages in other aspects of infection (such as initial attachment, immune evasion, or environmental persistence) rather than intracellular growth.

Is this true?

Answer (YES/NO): NO